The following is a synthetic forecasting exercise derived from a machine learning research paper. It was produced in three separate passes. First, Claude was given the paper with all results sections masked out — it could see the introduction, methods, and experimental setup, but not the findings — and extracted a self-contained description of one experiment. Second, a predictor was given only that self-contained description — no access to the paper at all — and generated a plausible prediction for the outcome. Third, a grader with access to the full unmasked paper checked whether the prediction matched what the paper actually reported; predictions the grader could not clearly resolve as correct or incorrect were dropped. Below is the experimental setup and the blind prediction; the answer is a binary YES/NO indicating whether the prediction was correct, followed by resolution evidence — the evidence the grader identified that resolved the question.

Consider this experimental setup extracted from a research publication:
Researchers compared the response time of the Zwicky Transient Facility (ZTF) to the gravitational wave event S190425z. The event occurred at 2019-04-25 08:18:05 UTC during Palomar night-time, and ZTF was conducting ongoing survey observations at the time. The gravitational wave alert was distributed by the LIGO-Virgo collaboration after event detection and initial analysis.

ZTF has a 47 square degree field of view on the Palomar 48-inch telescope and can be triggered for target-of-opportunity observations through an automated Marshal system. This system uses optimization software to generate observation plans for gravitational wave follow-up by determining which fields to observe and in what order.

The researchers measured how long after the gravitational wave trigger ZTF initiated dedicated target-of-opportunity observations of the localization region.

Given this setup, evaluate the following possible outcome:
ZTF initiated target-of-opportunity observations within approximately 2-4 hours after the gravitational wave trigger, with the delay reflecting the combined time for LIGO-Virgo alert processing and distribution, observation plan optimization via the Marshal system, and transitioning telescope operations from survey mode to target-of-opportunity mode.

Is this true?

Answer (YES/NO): NO